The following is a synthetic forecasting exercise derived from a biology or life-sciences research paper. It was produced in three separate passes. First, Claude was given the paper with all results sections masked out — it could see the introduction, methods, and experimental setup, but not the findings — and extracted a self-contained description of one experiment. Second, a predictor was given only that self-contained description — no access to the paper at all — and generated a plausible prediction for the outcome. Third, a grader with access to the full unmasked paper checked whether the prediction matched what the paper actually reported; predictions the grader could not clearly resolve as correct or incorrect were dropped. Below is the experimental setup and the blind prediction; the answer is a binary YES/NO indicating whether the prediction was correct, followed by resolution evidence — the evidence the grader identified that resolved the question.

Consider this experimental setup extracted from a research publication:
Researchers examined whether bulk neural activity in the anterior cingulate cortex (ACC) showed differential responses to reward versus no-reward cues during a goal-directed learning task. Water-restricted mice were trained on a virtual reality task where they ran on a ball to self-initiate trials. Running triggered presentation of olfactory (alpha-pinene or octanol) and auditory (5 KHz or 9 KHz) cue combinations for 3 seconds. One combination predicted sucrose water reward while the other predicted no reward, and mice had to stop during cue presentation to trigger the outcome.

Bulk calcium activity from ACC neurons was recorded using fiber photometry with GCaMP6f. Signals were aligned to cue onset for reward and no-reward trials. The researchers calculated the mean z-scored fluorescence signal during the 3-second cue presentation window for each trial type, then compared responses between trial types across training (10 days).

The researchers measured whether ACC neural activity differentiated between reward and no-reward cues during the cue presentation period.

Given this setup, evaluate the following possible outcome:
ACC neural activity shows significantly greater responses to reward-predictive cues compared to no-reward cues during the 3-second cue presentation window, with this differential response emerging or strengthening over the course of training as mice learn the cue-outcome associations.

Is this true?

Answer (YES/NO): NO